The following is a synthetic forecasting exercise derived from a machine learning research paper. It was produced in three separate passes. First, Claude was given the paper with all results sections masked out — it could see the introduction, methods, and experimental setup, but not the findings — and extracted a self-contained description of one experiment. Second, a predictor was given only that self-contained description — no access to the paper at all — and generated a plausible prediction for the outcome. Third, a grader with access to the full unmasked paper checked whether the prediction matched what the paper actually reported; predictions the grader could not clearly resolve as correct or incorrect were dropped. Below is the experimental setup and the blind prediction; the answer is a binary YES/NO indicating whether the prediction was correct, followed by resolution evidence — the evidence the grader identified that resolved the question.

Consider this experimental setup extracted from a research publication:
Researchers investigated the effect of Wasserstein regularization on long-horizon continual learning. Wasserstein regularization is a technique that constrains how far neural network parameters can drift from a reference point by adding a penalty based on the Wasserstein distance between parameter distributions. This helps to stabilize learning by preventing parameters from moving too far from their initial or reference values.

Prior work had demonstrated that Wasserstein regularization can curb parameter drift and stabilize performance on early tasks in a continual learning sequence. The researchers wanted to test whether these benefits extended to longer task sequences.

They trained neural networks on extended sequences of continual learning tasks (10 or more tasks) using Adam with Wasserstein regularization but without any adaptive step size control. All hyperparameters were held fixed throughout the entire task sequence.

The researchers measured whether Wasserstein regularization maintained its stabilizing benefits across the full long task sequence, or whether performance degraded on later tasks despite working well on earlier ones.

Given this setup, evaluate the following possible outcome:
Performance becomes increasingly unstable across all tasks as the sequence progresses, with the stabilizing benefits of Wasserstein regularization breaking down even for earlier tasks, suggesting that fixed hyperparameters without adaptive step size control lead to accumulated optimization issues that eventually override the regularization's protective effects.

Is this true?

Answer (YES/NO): NO